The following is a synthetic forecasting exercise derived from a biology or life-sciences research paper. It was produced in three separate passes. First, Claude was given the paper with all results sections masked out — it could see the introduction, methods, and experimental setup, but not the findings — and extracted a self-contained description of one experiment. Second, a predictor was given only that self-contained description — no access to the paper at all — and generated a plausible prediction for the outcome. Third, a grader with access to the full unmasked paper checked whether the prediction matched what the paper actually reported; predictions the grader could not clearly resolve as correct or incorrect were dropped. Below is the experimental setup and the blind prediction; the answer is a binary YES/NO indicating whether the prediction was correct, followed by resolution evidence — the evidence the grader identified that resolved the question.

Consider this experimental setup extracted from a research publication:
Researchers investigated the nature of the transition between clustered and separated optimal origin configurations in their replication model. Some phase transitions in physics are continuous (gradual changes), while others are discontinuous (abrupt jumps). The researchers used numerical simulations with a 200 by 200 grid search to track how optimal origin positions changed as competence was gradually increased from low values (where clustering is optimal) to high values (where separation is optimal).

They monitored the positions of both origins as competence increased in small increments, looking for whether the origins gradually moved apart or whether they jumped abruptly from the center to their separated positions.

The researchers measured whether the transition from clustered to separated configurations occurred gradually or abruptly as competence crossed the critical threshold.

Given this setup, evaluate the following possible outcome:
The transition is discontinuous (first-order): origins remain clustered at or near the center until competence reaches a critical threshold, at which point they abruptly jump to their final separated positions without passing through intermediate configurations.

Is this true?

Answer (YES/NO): YES